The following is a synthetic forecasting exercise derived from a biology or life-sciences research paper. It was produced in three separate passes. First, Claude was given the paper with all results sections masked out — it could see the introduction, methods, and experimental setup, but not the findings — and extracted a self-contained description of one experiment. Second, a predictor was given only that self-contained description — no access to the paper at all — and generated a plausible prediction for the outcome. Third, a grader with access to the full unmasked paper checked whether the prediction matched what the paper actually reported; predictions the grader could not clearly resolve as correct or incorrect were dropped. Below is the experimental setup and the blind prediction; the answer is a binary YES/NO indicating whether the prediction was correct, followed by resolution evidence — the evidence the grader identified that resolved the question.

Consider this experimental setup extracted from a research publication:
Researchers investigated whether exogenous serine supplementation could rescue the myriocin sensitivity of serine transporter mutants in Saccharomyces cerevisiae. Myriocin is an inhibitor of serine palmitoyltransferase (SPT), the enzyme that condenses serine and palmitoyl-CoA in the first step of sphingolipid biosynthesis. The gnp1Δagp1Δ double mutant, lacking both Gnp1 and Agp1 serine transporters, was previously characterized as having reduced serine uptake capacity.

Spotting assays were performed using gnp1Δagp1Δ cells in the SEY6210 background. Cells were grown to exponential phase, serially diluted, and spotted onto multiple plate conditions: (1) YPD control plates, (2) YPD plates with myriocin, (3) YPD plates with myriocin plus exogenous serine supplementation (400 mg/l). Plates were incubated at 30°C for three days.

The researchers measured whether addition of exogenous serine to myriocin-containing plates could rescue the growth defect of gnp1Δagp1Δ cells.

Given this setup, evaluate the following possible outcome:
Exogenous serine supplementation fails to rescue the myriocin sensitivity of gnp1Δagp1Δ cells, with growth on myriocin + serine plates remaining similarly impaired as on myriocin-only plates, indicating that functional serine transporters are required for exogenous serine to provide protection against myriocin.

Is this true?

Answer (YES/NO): NO